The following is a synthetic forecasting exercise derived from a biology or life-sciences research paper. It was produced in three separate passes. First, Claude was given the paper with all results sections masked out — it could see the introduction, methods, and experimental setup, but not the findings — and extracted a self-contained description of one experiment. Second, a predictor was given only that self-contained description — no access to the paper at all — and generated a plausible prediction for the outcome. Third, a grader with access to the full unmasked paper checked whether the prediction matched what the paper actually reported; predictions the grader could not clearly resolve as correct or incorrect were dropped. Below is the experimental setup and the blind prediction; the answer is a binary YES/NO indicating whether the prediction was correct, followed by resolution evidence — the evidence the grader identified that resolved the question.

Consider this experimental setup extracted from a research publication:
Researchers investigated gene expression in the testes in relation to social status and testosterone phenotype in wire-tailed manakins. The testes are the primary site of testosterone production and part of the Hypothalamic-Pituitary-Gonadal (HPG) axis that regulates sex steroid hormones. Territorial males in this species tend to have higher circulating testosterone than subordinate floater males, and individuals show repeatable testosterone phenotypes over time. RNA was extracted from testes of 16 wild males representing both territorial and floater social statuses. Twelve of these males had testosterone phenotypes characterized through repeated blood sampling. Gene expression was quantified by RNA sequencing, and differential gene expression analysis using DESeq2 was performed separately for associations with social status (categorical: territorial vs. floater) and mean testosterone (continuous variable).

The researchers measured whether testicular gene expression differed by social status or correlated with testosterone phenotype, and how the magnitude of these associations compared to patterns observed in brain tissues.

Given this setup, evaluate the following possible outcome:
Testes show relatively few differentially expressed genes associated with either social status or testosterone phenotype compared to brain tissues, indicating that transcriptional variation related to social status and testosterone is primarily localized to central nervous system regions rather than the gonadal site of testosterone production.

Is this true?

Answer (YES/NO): NO